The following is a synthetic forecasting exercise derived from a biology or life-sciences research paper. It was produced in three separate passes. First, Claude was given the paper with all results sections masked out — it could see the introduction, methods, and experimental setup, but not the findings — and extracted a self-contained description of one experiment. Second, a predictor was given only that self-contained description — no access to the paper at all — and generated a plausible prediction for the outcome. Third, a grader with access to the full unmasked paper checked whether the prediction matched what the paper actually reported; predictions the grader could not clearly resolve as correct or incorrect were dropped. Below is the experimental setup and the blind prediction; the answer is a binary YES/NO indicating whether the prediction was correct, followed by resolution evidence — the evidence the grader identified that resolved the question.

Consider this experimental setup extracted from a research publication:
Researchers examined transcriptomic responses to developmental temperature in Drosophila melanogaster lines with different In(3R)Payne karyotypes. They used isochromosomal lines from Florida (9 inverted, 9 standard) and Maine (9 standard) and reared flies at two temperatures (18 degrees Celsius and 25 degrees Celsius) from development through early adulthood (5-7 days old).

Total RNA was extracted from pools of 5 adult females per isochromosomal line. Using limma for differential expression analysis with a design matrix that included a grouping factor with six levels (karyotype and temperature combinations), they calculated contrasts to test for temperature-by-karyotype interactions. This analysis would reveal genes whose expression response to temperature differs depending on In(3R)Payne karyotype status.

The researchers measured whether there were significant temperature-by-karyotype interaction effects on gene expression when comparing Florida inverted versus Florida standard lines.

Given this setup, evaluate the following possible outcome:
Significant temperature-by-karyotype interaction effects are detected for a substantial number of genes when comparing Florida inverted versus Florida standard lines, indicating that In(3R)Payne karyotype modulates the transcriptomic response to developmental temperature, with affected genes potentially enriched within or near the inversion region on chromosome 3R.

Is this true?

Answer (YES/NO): YES